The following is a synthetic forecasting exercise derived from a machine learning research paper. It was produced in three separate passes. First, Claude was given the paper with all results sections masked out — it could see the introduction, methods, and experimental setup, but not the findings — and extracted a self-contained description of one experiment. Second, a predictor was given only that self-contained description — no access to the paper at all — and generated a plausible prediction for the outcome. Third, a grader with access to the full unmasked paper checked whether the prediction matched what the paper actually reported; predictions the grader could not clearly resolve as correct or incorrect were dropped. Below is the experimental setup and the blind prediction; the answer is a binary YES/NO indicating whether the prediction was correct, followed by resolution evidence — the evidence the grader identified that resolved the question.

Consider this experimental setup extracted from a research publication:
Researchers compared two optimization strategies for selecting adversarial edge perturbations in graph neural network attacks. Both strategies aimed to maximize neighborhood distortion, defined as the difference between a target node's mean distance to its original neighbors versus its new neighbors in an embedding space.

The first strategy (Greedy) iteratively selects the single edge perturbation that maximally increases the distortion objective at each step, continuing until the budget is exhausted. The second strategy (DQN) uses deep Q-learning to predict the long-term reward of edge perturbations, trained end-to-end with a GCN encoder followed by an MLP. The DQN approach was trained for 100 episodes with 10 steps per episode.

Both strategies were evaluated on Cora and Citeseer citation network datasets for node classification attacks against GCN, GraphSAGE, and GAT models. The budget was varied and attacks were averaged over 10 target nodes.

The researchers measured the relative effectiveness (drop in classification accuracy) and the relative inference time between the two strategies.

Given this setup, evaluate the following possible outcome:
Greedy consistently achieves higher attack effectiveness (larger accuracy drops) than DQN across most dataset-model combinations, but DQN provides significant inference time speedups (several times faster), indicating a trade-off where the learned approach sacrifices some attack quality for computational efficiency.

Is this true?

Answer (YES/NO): NO